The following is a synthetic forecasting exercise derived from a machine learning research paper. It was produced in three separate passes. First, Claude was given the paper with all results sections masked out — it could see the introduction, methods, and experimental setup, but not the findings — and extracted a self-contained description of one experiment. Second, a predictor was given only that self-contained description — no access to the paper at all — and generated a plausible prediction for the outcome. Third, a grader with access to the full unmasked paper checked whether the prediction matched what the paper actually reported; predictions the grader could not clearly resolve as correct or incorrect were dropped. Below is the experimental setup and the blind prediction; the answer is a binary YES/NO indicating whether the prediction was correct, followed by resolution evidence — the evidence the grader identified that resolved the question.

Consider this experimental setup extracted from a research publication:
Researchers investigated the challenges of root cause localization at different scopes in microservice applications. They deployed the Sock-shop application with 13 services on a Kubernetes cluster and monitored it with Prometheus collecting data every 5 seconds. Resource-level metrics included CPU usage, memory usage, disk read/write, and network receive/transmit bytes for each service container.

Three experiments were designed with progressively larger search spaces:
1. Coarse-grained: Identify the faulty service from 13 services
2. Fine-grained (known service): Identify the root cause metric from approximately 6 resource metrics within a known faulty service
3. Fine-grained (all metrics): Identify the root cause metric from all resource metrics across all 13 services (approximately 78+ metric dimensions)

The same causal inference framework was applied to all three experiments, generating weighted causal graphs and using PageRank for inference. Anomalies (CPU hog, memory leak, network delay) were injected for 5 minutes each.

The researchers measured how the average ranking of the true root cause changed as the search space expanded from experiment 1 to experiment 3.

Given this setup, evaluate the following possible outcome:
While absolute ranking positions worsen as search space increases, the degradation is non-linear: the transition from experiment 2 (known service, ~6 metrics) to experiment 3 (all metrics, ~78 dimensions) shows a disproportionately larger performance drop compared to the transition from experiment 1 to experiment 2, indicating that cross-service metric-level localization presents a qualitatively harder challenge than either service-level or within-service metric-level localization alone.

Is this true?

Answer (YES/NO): NO